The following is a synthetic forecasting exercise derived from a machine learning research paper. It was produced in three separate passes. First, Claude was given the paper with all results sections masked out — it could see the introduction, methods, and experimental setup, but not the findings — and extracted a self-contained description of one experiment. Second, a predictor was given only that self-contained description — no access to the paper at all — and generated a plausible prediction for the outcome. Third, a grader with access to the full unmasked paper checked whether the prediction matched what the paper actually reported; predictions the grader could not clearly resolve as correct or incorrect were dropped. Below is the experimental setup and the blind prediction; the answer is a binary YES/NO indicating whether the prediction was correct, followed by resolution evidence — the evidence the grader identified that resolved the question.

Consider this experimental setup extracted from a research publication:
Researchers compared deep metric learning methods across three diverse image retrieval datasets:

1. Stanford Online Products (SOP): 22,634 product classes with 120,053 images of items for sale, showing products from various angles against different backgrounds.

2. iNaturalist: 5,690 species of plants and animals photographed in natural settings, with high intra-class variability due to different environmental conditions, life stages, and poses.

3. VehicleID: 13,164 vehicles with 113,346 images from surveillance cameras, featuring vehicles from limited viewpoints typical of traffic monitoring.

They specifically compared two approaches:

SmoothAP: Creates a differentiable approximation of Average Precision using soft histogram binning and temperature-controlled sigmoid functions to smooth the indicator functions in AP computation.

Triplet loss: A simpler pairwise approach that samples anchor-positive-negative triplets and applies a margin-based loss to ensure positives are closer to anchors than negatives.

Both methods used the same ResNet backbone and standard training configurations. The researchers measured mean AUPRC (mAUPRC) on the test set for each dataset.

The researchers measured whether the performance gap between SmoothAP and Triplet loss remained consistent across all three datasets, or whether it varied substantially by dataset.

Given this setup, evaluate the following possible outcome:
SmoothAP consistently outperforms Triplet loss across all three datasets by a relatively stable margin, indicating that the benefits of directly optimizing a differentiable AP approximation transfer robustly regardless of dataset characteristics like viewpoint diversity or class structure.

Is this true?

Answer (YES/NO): NO